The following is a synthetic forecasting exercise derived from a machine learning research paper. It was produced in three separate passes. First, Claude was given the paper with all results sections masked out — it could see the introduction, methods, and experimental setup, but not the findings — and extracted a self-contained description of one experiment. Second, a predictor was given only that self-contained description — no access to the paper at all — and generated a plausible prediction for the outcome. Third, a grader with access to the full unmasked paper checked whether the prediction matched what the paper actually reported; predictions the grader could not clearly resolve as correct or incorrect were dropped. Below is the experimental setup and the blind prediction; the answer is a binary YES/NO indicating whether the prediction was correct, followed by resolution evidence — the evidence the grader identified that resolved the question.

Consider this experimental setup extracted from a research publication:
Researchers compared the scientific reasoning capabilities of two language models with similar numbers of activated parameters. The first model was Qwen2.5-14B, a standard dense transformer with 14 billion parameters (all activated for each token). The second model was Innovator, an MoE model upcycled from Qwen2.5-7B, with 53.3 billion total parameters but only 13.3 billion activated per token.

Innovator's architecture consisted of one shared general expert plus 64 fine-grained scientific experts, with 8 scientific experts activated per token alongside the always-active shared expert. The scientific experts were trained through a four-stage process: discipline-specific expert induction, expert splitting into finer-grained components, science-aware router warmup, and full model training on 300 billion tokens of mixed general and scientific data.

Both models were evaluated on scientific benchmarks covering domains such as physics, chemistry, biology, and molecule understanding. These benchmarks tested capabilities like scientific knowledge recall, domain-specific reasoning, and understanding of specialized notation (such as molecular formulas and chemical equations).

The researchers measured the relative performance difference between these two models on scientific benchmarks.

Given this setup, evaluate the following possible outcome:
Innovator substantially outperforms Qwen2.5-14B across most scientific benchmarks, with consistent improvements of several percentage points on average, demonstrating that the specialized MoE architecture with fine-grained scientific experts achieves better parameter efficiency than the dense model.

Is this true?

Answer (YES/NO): YES